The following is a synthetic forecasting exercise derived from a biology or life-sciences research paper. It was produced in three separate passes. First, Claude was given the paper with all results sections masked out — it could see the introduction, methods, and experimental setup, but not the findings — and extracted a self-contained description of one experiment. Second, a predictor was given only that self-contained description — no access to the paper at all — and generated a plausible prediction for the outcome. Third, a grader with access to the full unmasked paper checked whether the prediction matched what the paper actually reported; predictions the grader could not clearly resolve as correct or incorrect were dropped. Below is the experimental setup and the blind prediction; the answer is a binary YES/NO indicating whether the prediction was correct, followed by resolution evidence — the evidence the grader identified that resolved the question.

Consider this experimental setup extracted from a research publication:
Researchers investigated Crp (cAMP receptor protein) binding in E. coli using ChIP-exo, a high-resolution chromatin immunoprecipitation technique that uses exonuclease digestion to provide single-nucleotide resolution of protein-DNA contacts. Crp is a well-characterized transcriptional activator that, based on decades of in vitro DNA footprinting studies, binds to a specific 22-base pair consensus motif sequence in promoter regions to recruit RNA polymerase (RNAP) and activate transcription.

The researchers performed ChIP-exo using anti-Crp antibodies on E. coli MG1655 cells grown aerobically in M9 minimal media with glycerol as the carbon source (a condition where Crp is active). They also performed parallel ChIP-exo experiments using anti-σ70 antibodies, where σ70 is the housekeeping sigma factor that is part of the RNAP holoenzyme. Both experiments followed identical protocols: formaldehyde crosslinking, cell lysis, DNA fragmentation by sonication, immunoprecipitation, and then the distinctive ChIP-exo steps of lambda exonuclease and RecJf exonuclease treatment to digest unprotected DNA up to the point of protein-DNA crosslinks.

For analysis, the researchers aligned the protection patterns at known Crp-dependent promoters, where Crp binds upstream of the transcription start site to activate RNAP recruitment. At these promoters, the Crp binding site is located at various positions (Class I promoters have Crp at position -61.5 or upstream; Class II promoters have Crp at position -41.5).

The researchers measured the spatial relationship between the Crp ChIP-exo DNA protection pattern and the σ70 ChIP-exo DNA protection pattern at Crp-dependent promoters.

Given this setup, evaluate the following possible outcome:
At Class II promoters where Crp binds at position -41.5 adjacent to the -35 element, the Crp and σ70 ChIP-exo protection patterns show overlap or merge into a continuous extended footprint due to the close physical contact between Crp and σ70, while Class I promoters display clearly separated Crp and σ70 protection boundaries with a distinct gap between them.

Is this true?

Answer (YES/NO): NO